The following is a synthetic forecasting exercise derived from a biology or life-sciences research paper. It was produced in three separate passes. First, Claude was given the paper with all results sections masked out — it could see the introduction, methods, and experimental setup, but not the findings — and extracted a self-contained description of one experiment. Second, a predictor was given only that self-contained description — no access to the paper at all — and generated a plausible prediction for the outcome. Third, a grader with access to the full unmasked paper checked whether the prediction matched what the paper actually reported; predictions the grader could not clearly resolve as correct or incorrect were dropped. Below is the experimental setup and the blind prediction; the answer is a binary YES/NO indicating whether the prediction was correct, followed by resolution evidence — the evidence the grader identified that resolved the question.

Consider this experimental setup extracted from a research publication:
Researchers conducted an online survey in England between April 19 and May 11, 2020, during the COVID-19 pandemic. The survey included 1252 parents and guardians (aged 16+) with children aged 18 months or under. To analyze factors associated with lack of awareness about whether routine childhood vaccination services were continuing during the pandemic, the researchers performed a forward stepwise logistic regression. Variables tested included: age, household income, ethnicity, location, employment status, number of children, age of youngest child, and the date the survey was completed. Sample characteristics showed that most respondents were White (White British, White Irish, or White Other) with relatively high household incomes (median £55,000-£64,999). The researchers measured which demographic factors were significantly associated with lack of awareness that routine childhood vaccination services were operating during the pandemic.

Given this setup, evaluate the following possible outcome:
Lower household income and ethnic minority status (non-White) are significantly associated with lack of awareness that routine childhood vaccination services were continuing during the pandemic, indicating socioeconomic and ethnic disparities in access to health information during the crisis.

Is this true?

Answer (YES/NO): YES